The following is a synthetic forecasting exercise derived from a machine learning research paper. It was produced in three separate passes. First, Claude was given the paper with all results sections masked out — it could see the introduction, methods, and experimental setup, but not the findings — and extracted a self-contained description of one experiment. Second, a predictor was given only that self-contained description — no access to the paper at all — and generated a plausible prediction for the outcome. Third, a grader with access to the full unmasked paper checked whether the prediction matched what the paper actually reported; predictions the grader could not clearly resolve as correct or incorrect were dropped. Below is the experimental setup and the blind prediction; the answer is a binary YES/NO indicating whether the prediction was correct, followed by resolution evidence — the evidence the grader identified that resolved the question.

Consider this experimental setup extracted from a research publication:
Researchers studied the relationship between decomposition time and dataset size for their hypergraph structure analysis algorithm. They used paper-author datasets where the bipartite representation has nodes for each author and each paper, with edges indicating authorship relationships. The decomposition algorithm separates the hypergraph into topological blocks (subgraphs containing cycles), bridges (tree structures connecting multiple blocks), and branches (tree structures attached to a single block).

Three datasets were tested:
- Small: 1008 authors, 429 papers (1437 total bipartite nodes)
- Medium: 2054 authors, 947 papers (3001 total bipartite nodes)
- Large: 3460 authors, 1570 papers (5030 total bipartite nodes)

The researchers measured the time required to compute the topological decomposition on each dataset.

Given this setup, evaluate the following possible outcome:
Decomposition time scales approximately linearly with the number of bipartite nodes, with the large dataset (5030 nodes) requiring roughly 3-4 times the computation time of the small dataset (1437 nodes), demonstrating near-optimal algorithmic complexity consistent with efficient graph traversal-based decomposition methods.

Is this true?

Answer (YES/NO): NO